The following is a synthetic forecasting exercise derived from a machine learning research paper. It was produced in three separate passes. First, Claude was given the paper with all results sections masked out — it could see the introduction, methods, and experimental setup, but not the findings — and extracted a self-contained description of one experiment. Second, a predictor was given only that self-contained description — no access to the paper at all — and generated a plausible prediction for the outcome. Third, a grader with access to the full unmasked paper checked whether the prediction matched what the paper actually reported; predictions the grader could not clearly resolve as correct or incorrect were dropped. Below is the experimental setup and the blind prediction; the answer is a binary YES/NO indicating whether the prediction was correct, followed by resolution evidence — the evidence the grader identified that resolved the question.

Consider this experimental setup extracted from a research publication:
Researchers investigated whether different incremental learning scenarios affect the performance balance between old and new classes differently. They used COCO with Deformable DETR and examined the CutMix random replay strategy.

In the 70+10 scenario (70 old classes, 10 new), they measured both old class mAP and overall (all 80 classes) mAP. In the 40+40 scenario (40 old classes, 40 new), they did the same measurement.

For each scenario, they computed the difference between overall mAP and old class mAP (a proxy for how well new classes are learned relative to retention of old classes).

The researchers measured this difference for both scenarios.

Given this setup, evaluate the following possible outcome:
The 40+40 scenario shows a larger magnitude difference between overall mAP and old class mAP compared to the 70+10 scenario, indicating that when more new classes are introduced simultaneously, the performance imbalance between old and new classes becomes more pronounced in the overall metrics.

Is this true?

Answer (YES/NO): YES